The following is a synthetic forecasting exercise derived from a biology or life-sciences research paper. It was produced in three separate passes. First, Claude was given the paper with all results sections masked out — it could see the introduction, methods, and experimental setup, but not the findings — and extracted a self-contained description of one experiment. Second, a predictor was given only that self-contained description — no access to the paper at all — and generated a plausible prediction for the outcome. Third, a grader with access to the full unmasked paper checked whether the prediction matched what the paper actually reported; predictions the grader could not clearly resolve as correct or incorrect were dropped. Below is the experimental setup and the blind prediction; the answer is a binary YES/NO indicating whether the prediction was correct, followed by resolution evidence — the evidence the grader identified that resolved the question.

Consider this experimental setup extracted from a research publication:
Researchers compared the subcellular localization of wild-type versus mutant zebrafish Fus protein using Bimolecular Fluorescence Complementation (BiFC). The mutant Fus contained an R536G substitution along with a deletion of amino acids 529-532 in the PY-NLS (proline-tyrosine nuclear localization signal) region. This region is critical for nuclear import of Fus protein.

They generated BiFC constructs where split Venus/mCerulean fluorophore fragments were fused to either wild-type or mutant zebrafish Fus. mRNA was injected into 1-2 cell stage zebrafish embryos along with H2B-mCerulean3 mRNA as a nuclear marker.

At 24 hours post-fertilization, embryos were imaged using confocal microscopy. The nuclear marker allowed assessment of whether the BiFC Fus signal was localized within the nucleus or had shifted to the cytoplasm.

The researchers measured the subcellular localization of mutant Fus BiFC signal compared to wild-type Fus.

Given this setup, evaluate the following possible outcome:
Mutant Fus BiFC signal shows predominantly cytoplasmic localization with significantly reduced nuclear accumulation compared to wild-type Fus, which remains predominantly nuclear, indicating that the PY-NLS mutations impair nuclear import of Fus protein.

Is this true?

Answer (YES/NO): YES